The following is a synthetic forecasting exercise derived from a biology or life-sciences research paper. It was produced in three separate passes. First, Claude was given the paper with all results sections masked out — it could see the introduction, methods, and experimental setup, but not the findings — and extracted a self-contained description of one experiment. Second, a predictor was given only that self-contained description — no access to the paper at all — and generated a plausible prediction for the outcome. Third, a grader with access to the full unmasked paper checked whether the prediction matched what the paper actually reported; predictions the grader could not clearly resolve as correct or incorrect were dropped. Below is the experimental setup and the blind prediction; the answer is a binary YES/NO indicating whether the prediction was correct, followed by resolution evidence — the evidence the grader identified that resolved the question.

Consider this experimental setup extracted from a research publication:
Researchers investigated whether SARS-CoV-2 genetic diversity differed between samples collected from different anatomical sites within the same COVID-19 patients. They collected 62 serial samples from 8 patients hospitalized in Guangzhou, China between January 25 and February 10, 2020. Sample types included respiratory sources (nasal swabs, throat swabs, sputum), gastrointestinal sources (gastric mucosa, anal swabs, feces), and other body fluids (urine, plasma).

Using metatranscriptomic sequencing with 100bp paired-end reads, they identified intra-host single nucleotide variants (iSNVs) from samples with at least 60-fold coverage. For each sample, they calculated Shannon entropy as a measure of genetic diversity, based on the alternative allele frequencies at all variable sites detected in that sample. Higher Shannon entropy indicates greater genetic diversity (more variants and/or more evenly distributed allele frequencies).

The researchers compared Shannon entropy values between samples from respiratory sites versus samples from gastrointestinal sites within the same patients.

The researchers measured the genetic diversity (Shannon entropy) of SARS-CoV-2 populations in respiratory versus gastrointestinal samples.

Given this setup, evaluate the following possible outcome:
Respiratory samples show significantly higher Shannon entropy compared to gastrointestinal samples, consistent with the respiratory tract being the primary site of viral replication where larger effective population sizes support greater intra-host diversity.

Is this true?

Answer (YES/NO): NO